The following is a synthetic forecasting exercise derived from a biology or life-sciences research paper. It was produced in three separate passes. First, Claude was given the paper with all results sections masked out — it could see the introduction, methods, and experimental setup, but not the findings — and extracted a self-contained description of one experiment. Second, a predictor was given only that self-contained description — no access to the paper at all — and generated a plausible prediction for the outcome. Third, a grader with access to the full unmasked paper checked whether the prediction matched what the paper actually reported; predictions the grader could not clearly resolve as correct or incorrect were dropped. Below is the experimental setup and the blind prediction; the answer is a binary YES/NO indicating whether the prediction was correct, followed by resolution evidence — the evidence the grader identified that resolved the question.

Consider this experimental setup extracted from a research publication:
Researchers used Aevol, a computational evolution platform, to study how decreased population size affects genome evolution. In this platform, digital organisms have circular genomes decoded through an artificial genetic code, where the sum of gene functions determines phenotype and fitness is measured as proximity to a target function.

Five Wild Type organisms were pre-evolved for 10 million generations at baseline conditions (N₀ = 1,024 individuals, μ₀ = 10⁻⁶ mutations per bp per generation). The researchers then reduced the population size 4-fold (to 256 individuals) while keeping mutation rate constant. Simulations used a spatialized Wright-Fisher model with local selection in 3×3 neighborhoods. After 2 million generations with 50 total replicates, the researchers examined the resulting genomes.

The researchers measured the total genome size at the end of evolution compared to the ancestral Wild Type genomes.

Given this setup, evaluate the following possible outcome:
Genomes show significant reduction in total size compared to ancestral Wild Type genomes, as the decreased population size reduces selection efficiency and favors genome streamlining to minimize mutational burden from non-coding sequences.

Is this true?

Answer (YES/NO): NO